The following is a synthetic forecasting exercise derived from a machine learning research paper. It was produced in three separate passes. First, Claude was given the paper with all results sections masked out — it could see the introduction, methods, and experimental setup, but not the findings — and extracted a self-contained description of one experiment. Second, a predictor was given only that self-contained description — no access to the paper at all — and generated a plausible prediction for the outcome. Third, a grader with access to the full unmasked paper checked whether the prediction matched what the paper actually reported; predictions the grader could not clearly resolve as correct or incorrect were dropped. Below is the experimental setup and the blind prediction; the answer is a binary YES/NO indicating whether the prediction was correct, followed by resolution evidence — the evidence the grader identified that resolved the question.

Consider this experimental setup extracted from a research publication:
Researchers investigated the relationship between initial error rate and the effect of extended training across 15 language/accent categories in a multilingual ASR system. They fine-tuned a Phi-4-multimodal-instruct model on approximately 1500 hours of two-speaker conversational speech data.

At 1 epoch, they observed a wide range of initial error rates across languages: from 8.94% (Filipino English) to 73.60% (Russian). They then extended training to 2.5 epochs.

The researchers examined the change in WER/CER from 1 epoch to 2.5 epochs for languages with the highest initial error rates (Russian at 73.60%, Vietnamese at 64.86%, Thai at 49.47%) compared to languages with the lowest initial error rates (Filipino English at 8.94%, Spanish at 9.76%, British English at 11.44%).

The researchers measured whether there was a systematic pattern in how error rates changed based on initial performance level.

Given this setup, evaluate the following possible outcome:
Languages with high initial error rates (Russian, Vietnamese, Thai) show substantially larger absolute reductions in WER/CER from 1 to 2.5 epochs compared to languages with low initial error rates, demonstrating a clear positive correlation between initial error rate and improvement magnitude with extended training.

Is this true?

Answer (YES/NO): YES